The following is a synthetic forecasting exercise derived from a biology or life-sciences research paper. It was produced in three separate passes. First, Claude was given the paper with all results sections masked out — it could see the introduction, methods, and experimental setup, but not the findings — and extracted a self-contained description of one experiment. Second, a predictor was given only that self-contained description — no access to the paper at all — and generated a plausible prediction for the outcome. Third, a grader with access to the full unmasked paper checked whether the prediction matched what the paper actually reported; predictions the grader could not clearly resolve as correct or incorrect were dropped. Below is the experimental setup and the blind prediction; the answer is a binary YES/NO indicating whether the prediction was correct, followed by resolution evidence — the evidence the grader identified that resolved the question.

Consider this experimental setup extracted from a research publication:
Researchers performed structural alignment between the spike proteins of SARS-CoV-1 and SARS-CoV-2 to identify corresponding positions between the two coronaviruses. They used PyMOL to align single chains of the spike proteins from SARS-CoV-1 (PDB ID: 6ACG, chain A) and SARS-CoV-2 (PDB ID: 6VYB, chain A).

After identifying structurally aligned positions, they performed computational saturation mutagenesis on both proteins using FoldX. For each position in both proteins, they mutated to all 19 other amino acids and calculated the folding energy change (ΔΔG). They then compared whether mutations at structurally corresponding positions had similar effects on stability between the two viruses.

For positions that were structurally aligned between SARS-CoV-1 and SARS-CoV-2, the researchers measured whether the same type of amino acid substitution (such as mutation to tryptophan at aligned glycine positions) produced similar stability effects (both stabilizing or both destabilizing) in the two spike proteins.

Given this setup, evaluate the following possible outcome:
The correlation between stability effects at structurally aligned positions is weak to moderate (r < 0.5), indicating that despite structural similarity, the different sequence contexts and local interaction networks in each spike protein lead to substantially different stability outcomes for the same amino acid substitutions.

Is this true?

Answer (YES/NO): NO